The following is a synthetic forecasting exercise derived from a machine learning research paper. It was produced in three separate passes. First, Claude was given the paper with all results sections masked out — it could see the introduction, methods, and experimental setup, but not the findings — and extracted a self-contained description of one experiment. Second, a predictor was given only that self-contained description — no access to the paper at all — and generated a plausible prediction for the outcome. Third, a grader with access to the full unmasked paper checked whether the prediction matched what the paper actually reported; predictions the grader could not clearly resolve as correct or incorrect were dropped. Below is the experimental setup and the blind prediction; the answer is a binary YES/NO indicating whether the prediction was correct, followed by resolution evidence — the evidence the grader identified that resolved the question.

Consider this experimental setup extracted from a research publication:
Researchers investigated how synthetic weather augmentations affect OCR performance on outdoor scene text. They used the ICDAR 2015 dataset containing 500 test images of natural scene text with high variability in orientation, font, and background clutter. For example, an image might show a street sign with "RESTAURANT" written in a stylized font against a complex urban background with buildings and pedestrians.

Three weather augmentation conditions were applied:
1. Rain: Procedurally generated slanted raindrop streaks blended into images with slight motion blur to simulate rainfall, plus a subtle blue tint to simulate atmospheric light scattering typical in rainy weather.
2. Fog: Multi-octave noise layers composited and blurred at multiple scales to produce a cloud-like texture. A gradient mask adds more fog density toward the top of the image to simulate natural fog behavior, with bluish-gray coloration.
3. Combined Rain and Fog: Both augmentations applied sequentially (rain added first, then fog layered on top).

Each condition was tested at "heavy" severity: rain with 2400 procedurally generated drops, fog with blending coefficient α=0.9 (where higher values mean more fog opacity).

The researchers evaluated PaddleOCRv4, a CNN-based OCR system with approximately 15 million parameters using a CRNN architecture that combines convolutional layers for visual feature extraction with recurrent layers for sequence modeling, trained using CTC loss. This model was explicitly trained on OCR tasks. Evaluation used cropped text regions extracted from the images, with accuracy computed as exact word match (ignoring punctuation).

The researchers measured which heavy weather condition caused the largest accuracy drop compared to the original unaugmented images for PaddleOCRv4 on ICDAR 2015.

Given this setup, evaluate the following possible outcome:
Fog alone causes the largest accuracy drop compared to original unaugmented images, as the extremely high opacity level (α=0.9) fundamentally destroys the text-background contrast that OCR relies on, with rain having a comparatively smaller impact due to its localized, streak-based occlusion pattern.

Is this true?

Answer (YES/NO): NO